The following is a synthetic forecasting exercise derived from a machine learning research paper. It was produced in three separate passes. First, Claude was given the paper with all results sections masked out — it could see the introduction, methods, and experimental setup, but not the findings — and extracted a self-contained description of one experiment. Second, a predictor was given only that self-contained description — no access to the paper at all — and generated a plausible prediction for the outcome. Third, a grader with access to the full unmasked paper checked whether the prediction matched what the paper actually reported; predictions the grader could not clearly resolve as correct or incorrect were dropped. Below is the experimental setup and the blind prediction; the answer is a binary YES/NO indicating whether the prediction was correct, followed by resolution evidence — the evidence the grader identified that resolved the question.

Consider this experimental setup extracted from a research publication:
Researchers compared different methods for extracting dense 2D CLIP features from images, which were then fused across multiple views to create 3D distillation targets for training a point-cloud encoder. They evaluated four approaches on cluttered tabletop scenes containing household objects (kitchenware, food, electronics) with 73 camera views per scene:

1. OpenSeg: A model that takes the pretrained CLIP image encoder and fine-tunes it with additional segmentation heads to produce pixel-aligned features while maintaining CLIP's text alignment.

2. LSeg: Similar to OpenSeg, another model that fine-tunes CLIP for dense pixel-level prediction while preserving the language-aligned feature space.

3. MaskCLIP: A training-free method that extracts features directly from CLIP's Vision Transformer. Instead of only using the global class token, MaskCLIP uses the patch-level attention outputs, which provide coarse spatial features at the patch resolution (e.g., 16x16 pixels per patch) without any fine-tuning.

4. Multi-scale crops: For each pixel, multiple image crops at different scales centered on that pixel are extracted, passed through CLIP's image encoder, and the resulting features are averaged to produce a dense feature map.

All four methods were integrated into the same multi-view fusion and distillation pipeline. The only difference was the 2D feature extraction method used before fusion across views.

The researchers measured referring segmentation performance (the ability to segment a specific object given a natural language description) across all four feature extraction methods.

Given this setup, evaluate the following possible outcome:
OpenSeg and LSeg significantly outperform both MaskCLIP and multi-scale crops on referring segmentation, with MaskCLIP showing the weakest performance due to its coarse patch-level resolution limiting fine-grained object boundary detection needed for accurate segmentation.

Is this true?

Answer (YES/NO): NO